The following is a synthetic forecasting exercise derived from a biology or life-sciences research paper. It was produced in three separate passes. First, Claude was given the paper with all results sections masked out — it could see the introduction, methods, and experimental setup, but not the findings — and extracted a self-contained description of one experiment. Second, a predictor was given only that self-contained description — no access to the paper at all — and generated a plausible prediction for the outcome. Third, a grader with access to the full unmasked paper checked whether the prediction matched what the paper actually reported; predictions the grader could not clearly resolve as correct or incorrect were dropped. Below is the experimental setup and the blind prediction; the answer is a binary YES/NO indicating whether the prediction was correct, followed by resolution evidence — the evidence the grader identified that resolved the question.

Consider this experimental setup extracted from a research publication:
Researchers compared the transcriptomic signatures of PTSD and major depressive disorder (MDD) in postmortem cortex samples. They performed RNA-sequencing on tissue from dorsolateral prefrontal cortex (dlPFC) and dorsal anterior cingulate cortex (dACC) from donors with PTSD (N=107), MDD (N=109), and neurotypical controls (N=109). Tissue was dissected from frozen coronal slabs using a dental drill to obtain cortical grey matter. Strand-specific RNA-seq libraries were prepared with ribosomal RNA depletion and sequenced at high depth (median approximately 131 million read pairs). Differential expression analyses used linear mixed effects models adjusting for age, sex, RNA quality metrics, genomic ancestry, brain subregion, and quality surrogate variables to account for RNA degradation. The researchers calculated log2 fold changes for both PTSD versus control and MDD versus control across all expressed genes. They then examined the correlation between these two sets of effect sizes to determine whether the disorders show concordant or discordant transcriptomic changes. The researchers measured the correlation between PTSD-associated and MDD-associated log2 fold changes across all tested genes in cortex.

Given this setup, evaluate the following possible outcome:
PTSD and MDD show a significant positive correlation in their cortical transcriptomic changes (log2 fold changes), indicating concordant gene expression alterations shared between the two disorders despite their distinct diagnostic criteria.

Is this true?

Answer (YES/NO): YES